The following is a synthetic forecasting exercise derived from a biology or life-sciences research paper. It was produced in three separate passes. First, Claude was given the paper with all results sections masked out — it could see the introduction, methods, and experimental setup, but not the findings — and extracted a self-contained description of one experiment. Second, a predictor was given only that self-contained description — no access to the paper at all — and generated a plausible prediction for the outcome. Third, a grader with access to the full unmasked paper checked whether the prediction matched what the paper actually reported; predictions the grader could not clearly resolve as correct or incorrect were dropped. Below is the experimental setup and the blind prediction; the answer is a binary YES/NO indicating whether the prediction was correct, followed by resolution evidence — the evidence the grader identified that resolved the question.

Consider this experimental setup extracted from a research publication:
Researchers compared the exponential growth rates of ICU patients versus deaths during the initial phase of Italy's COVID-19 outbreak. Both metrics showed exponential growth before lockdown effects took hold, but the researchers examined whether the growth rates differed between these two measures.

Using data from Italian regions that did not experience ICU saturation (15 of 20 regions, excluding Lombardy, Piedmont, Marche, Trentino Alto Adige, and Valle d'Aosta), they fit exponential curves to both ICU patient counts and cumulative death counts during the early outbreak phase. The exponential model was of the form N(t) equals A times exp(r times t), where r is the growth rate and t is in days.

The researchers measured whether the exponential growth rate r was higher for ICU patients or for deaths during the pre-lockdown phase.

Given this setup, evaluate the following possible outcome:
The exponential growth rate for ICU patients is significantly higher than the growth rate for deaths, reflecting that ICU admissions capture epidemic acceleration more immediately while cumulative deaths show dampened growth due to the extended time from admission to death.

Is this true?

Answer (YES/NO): YES